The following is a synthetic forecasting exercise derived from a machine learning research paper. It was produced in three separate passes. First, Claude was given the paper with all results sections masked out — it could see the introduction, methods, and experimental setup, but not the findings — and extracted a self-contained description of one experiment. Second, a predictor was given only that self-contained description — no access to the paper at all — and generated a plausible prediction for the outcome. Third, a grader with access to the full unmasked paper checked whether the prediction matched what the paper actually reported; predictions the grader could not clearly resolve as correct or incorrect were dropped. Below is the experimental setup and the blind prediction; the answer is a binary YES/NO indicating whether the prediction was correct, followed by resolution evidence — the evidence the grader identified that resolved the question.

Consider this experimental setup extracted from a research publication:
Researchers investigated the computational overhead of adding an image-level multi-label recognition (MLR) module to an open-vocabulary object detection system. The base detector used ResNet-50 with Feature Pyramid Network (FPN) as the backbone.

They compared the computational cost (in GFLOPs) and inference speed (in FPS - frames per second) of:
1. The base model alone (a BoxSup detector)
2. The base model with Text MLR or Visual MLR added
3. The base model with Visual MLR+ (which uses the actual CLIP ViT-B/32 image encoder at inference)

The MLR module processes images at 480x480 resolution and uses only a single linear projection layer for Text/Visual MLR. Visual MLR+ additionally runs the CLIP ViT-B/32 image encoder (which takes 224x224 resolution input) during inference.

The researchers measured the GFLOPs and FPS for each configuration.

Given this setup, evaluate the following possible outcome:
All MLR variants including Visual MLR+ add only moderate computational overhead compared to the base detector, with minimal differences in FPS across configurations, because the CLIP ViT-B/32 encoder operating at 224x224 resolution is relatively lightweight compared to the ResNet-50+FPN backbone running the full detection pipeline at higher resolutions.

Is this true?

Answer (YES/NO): YES